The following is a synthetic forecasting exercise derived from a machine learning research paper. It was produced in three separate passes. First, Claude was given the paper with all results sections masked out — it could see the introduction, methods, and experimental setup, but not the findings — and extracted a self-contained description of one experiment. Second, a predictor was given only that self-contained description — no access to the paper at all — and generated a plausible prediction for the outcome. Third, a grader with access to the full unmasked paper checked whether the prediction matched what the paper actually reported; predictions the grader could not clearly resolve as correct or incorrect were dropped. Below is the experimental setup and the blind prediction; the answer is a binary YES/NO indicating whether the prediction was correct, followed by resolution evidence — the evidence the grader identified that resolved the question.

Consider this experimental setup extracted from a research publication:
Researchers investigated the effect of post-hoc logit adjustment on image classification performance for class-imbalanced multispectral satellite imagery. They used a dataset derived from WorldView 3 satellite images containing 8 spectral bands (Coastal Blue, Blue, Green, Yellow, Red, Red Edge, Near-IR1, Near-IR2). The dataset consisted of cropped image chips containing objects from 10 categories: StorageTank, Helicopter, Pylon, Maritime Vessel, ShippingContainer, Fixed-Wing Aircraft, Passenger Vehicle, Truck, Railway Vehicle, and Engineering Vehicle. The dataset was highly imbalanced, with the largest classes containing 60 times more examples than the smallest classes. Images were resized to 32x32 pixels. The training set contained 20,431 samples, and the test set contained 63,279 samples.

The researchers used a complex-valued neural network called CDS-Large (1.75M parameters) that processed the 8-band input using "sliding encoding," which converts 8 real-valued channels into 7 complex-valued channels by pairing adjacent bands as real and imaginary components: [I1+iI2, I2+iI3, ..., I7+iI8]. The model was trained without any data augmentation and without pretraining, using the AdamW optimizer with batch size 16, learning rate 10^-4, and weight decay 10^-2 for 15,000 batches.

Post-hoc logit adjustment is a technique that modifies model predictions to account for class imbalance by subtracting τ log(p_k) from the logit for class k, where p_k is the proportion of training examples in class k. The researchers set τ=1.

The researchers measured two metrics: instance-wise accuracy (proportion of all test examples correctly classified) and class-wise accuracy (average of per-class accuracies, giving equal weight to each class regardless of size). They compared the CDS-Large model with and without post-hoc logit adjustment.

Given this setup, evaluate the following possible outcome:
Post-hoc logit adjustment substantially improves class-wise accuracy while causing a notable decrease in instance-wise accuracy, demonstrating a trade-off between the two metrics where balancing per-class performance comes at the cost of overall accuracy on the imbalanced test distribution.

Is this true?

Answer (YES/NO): NO